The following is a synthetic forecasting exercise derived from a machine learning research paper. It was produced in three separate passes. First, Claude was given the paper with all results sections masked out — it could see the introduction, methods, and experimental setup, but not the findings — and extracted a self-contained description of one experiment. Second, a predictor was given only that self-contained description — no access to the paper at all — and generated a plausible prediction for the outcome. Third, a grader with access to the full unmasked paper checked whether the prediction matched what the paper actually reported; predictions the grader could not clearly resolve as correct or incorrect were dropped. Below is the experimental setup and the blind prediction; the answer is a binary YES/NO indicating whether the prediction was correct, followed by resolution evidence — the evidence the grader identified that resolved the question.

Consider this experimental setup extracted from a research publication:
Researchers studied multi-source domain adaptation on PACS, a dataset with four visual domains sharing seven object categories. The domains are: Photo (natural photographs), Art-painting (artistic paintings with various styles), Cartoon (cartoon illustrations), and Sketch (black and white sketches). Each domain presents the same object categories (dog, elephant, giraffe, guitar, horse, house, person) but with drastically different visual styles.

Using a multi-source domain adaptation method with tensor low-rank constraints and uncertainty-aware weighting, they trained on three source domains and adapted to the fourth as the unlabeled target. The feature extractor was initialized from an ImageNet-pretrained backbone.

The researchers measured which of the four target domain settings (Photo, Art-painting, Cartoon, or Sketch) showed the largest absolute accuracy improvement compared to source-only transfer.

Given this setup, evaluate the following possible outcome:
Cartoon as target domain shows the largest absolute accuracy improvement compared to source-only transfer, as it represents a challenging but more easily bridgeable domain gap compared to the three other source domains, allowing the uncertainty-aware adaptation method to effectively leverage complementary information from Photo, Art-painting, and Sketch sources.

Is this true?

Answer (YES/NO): NO